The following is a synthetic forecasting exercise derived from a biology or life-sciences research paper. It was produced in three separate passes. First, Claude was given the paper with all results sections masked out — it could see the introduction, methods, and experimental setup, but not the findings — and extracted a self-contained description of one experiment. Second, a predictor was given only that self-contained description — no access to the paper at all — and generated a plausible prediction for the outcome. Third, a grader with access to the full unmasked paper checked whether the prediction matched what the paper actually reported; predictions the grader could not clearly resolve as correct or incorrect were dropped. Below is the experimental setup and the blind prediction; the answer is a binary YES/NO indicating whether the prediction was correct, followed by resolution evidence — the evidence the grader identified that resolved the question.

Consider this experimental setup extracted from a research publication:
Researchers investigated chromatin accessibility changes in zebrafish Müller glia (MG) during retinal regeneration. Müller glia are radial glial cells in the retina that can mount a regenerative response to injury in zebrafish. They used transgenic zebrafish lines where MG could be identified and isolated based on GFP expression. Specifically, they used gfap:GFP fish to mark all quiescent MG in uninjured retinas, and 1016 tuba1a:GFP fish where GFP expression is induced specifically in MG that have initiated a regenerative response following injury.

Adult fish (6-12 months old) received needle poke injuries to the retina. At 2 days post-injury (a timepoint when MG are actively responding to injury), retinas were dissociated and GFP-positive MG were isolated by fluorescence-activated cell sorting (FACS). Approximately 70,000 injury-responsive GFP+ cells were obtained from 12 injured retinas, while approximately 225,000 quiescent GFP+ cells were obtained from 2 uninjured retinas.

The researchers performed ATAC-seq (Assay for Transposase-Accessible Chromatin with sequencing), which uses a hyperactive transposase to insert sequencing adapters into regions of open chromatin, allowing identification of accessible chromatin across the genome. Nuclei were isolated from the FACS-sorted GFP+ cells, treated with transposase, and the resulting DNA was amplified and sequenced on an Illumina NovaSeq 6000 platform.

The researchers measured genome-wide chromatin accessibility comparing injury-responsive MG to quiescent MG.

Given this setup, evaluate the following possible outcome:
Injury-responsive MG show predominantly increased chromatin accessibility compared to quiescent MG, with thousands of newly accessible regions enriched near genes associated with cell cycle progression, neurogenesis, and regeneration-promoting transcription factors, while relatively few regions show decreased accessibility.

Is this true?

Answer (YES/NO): NO